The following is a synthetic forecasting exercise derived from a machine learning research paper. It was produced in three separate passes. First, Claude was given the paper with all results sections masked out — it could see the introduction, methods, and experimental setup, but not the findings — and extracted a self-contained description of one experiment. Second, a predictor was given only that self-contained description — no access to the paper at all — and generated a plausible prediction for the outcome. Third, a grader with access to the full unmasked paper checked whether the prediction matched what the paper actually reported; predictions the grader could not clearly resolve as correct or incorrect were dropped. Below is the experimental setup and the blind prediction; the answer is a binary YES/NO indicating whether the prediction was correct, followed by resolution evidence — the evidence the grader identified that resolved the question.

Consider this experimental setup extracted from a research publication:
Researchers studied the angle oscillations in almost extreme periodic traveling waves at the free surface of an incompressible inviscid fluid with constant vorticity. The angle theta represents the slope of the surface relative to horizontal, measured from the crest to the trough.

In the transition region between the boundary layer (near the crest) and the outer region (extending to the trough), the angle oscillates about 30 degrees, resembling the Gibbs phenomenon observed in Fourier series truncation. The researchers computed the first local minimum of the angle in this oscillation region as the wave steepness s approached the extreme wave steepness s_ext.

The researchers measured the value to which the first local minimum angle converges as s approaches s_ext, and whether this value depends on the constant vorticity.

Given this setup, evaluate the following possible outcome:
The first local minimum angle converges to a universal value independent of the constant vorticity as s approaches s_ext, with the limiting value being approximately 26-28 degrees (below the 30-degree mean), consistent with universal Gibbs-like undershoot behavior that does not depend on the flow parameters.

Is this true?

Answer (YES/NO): NO